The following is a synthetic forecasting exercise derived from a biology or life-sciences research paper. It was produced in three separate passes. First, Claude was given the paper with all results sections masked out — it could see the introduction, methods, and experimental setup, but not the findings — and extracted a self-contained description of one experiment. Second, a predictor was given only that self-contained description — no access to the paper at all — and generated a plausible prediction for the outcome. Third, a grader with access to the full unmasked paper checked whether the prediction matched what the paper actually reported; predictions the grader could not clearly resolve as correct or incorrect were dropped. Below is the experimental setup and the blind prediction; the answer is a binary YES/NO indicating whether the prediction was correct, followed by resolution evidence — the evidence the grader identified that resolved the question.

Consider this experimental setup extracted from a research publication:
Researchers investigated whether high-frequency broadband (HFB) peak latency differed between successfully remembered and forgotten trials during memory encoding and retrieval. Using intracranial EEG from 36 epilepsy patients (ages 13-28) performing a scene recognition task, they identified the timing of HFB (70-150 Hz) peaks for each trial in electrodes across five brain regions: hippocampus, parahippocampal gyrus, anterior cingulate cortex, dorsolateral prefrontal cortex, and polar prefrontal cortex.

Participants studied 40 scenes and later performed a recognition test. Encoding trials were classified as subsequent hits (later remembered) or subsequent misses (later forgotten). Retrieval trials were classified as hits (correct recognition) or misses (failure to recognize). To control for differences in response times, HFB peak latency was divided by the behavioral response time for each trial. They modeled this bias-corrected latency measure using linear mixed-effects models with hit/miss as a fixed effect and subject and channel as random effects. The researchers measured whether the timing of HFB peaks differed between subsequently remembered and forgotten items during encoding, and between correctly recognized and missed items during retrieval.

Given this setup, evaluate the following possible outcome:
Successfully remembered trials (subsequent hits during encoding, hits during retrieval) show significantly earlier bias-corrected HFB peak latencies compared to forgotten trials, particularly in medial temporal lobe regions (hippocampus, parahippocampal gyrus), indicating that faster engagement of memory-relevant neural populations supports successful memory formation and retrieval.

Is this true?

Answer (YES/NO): NO